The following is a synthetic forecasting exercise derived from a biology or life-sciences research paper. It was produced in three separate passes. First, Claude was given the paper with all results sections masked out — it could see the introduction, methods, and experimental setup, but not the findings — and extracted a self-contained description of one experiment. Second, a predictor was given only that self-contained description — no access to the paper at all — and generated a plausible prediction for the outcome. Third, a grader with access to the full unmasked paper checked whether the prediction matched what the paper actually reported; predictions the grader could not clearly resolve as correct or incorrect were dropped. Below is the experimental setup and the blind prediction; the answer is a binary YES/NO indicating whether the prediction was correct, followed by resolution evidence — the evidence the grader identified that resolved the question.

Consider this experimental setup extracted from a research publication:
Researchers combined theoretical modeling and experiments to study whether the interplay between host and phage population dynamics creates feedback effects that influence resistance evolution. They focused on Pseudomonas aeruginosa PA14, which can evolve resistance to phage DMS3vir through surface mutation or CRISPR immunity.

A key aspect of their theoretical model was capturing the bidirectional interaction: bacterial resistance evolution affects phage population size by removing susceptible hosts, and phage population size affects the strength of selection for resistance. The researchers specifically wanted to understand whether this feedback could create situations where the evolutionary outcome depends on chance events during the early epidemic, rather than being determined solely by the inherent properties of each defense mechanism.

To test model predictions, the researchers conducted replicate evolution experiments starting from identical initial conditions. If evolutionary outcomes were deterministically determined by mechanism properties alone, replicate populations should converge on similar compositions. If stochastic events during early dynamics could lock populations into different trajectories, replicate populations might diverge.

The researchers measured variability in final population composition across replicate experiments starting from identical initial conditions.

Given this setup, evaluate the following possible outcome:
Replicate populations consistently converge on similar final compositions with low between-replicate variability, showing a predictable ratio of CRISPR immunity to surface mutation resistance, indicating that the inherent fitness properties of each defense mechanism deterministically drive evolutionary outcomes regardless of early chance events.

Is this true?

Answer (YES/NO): NO